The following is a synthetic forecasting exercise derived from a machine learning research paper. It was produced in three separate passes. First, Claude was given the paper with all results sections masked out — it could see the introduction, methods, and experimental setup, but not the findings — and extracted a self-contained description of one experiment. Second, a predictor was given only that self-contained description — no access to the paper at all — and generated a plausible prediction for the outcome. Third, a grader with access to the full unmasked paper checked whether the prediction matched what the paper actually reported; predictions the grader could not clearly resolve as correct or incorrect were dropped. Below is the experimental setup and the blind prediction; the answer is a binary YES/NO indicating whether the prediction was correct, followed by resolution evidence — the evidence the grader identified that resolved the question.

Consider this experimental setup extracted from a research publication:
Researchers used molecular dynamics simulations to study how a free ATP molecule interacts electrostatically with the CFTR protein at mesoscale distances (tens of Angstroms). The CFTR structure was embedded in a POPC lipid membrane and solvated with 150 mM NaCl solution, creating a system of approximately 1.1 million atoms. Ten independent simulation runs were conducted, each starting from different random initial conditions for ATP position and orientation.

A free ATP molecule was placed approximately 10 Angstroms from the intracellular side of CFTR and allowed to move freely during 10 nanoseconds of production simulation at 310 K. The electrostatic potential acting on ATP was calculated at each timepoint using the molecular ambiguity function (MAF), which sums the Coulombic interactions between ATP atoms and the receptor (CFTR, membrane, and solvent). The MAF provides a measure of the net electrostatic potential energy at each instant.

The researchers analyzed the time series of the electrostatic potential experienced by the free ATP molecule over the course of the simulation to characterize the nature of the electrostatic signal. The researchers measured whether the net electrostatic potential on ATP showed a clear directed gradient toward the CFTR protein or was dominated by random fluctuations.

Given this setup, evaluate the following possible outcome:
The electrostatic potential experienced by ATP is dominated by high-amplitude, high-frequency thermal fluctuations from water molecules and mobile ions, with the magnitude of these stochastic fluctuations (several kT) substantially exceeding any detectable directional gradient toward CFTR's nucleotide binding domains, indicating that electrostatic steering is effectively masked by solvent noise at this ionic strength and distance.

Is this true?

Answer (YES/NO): NO